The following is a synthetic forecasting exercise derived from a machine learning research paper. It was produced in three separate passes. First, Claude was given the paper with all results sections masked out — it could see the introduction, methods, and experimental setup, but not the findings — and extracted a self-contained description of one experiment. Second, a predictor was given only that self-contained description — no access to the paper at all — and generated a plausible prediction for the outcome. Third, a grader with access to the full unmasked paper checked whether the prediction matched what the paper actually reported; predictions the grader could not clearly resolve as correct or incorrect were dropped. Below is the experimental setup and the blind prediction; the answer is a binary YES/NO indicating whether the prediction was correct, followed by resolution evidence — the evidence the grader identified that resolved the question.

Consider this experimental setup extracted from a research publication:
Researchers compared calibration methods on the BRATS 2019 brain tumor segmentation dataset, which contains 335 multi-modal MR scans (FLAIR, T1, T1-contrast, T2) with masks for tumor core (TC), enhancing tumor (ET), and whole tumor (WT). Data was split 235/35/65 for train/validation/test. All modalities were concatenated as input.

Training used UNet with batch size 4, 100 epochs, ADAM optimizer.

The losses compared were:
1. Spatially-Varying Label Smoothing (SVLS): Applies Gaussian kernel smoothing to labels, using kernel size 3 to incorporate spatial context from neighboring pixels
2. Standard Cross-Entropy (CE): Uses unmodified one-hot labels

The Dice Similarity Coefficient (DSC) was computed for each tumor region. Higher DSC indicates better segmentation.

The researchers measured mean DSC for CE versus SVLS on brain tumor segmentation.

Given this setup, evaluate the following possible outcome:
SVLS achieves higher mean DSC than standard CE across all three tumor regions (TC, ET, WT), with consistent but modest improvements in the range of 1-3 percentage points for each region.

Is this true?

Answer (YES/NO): NO